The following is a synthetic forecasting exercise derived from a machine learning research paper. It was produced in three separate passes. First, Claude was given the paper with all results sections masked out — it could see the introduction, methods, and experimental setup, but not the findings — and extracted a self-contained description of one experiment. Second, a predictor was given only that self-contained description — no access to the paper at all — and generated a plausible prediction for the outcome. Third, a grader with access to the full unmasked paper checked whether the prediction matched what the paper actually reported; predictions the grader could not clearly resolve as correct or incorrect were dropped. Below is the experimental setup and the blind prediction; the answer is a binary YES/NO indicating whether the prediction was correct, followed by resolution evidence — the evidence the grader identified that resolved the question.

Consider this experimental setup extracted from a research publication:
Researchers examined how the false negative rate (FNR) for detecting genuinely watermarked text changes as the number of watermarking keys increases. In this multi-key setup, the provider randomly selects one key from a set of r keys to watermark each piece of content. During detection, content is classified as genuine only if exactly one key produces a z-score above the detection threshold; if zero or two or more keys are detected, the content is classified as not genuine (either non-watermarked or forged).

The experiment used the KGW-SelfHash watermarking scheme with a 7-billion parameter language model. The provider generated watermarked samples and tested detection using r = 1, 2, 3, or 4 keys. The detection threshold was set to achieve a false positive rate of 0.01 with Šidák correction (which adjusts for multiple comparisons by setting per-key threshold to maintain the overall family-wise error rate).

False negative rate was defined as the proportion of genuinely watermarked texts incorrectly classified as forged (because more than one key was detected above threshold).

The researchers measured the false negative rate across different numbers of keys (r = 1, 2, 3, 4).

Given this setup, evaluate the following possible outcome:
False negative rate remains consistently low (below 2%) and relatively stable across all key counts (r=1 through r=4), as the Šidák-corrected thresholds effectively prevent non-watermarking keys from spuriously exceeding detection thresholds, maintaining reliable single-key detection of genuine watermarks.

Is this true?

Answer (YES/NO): NO